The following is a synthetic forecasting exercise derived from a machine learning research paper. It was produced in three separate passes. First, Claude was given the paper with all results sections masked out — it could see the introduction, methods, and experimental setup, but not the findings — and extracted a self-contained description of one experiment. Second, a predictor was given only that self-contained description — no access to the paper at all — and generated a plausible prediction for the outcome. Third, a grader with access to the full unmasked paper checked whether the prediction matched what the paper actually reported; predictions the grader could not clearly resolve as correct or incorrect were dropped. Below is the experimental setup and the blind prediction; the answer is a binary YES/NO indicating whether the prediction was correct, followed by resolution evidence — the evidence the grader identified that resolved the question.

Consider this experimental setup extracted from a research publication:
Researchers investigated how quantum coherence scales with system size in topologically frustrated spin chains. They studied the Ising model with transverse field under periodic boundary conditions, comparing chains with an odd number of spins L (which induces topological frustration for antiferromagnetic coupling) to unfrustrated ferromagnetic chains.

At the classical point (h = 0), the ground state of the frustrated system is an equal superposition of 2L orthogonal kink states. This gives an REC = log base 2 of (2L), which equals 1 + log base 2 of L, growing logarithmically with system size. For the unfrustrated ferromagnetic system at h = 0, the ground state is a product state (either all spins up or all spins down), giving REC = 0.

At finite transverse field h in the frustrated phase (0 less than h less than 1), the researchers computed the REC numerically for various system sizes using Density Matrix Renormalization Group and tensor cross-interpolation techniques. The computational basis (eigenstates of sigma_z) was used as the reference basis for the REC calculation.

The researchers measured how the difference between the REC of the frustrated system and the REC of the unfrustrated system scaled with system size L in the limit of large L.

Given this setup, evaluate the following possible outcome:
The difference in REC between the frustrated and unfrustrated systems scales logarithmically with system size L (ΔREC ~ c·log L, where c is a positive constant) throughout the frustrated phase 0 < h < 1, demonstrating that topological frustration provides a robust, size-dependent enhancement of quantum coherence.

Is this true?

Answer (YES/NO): YES